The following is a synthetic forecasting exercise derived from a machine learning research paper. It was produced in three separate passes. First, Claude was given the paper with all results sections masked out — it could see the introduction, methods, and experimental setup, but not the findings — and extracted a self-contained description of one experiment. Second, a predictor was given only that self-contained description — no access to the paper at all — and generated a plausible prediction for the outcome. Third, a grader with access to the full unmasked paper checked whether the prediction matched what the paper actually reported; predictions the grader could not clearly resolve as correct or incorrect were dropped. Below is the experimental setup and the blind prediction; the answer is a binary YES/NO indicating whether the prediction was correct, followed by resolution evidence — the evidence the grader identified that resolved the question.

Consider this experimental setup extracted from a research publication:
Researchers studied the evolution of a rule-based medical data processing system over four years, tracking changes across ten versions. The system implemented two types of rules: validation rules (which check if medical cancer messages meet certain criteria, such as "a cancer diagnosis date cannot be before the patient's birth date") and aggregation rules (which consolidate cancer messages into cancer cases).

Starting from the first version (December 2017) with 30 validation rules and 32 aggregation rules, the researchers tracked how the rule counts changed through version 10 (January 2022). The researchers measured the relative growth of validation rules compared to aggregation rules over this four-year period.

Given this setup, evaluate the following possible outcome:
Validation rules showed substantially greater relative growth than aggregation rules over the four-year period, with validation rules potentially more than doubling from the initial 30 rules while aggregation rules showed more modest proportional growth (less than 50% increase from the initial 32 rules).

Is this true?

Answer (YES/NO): YES